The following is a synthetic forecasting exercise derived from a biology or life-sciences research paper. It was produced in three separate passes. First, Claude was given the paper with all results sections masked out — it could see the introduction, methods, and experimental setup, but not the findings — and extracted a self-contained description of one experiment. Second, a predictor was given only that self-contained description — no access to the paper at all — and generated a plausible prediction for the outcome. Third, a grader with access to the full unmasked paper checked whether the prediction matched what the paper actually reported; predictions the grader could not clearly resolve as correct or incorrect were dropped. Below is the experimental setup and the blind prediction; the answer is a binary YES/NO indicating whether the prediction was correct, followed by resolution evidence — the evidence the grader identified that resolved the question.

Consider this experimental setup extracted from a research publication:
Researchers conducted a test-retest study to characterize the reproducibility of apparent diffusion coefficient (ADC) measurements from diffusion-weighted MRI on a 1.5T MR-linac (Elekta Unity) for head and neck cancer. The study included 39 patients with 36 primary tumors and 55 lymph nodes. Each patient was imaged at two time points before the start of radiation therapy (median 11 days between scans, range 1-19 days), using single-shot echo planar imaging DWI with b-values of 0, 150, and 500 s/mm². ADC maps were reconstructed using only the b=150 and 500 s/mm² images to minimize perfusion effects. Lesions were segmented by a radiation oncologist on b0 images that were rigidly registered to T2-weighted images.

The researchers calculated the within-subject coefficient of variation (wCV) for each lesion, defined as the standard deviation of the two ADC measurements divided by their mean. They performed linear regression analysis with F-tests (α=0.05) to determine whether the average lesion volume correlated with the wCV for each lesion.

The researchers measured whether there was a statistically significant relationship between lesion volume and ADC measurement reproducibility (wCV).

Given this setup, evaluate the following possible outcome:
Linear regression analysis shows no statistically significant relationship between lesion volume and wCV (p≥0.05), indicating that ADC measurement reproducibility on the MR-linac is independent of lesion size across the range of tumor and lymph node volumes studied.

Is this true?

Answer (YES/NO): NO